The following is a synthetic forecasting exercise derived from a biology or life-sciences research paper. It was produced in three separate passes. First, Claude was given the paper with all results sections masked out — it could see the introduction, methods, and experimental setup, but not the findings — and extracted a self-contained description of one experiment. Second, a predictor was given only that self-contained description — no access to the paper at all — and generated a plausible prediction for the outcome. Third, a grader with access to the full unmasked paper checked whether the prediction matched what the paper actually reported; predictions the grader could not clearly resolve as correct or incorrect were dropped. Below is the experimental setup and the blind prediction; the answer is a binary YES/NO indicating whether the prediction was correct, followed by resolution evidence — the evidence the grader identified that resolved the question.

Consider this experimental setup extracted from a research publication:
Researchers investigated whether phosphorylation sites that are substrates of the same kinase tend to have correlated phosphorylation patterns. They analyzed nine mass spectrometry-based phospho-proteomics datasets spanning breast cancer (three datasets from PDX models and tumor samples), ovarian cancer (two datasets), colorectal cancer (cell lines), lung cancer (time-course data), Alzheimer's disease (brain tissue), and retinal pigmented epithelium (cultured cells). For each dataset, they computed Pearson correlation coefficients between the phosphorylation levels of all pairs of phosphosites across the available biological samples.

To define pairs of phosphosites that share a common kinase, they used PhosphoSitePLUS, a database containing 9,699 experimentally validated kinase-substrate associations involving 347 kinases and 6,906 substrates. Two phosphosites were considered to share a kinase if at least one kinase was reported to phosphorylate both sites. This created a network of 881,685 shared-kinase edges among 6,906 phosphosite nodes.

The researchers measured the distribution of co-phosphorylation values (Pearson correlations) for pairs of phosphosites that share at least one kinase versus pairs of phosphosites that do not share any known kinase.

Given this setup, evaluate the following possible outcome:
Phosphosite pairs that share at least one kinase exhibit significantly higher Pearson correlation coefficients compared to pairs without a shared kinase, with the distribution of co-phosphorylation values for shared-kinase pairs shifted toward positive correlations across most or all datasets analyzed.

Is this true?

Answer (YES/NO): YES